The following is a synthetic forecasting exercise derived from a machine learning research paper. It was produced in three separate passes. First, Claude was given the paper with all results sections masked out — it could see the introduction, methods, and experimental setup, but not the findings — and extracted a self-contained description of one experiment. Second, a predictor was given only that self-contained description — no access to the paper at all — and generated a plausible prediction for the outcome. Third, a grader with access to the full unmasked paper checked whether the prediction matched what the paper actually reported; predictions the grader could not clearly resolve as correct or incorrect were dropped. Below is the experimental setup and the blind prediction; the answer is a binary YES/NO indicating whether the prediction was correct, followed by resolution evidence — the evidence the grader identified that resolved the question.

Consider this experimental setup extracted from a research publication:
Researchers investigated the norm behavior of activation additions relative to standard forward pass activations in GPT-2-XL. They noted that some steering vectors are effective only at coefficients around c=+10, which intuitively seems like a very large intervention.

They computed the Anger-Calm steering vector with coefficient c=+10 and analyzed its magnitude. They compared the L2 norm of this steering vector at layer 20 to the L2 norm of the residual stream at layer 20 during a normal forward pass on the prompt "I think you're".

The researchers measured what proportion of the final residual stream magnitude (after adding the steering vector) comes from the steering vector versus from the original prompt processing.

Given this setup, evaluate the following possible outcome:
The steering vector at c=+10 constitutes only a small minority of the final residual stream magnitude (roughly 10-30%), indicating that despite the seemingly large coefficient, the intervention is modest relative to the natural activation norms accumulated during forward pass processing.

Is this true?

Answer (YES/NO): NO